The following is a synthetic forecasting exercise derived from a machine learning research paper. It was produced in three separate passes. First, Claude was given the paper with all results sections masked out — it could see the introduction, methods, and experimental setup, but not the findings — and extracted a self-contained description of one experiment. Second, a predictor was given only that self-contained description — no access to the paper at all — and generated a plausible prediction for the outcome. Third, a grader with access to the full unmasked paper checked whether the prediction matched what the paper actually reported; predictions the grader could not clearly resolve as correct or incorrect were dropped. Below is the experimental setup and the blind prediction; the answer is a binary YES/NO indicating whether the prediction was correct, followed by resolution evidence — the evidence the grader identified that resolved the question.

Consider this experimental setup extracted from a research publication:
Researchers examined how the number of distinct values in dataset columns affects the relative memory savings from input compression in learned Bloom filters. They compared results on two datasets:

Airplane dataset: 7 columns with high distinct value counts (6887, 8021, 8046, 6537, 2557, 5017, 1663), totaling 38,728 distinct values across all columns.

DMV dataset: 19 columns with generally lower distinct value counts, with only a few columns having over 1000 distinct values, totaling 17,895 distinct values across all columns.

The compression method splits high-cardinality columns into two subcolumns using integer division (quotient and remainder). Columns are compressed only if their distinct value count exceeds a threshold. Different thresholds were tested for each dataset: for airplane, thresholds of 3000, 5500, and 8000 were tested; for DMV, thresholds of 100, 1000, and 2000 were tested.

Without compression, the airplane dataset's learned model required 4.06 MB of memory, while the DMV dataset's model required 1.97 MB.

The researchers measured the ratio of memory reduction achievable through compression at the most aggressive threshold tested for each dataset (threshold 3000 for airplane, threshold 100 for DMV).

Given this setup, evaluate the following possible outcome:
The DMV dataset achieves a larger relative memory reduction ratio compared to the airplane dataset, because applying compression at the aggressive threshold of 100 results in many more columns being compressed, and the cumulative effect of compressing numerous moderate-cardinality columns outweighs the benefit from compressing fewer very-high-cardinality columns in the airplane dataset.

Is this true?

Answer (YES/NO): NO